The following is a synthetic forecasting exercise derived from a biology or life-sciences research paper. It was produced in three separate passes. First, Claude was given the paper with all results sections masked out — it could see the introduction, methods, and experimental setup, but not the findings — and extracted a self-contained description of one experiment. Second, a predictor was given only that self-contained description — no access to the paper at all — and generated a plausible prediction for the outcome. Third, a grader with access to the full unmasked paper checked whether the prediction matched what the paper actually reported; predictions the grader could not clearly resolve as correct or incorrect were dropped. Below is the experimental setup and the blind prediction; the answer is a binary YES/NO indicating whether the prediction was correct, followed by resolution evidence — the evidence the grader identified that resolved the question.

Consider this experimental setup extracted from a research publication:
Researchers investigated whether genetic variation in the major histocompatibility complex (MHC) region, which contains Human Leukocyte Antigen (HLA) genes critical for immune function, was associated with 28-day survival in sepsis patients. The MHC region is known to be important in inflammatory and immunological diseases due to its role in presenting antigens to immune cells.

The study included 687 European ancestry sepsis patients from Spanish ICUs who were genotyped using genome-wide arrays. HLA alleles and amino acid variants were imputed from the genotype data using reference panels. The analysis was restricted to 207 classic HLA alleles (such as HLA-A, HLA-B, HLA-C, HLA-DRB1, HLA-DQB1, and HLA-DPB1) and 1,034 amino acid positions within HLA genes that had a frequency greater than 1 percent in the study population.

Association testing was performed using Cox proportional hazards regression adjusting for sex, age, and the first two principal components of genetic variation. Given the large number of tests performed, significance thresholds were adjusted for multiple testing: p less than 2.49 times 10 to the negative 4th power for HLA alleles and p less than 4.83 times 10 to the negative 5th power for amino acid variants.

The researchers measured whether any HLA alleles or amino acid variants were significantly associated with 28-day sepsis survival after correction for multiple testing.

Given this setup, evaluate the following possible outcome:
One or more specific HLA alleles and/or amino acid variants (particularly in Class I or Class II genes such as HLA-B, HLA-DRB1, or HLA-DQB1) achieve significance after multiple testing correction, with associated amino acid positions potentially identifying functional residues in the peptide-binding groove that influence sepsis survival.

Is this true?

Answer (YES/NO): NO